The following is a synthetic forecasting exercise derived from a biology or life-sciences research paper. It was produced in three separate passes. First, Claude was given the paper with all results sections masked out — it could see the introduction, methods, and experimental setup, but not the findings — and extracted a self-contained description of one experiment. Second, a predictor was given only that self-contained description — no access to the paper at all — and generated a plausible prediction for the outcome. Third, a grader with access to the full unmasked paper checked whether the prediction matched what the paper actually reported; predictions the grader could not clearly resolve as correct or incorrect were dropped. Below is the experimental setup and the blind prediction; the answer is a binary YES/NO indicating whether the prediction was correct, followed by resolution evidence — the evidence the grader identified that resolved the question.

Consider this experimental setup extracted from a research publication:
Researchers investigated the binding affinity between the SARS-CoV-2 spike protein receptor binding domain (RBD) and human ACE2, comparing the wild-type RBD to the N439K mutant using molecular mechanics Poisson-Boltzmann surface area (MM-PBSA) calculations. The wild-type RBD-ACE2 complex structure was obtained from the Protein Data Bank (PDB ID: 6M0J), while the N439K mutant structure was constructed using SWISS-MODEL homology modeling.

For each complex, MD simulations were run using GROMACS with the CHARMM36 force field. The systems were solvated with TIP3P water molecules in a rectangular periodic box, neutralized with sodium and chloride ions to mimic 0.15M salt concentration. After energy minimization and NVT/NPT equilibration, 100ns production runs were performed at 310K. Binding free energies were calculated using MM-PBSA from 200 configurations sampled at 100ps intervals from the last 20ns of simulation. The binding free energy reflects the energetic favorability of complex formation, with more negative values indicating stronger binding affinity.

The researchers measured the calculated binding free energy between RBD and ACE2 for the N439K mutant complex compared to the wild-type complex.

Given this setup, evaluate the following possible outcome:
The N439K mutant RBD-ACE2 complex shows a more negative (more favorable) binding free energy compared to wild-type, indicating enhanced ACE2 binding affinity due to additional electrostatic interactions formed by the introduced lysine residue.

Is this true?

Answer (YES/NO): YES